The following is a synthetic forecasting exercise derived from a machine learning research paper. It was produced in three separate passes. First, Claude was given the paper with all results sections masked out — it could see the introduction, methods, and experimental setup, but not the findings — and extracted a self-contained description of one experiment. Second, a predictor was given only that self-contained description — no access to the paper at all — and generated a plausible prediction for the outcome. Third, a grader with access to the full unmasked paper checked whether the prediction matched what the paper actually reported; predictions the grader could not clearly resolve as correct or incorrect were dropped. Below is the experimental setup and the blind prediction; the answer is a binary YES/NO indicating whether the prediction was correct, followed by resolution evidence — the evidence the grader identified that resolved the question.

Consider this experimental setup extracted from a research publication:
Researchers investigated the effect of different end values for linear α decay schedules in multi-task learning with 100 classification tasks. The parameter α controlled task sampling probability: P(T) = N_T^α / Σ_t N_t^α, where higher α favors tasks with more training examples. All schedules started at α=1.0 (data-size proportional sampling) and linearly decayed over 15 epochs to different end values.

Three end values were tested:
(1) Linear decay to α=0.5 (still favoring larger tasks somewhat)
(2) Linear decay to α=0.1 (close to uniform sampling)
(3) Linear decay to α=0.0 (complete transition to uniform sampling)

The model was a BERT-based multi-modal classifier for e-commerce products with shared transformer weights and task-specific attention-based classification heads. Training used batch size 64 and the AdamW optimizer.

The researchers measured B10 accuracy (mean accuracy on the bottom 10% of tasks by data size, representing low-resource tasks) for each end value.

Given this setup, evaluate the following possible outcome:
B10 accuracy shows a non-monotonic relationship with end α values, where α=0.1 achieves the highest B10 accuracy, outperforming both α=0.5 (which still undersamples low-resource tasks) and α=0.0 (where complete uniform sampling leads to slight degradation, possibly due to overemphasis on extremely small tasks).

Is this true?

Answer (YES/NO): NO